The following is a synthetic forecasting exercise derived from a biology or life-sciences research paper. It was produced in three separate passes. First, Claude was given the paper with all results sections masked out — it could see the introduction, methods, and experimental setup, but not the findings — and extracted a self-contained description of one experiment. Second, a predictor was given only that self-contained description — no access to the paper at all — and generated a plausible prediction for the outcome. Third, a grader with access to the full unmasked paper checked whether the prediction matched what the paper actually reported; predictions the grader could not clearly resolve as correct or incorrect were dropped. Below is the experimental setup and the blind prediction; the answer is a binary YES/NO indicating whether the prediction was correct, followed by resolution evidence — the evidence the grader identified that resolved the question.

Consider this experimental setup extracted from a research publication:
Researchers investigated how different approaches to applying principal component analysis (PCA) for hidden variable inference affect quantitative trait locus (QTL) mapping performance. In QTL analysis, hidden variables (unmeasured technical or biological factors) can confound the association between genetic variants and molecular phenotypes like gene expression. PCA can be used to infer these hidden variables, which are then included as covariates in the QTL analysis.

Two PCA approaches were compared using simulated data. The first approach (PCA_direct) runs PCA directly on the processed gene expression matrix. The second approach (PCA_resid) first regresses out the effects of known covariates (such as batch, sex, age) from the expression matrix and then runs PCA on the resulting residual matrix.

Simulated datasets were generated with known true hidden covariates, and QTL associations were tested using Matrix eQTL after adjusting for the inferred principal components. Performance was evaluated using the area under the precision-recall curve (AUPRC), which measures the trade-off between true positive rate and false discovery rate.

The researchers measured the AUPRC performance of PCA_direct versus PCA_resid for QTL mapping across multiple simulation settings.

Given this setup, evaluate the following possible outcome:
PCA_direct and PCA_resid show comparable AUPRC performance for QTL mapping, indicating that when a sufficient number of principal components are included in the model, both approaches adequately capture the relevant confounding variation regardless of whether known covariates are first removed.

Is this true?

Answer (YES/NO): YES